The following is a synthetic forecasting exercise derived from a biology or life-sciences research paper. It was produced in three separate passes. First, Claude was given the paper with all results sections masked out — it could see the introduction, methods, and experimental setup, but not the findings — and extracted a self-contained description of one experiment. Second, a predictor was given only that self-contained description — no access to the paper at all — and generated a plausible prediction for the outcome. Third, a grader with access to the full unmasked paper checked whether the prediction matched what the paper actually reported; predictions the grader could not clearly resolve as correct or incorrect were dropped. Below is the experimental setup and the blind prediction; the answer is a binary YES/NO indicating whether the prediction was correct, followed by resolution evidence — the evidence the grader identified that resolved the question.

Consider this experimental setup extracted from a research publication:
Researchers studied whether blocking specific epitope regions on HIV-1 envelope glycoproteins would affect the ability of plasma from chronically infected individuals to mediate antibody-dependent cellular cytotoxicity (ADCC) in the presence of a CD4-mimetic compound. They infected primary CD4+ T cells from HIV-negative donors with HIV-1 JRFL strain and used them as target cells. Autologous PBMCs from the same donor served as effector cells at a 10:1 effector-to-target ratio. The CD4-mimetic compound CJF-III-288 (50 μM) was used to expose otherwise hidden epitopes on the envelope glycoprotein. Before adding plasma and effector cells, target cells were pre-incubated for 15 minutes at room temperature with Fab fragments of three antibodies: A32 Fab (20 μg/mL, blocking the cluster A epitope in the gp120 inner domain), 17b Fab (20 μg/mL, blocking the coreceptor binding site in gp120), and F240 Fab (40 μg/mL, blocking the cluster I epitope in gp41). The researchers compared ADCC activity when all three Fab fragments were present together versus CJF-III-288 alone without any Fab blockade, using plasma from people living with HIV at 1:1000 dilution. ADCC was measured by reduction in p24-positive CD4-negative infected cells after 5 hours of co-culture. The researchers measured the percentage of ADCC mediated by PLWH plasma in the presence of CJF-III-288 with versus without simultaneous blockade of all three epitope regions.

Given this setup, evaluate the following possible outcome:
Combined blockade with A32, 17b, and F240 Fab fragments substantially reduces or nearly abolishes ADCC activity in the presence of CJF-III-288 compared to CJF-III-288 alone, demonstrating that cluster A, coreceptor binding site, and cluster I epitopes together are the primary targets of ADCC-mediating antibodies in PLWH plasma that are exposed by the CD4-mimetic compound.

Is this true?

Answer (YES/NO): YES